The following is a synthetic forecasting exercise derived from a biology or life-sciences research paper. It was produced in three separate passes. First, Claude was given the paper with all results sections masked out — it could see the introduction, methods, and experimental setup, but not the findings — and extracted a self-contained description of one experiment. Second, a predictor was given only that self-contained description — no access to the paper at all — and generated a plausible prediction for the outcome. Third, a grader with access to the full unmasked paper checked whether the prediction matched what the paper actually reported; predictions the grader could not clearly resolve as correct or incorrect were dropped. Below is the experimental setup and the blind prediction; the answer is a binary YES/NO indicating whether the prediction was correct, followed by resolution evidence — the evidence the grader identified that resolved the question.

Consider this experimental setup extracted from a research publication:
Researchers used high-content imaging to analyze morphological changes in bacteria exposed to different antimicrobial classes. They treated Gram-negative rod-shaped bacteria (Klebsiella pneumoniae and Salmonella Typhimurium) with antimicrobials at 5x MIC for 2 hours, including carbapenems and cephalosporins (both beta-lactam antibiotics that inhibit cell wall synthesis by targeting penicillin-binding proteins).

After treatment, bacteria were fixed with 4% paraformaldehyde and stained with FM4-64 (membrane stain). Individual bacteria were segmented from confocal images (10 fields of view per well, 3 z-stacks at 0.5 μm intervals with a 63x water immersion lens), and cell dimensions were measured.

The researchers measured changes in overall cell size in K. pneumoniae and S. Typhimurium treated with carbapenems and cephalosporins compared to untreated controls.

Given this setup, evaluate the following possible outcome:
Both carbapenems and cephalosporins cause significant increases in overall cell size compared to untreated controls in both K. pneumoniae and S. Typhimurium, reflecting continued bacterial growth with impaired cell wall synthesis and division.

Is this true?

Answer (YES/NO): YES